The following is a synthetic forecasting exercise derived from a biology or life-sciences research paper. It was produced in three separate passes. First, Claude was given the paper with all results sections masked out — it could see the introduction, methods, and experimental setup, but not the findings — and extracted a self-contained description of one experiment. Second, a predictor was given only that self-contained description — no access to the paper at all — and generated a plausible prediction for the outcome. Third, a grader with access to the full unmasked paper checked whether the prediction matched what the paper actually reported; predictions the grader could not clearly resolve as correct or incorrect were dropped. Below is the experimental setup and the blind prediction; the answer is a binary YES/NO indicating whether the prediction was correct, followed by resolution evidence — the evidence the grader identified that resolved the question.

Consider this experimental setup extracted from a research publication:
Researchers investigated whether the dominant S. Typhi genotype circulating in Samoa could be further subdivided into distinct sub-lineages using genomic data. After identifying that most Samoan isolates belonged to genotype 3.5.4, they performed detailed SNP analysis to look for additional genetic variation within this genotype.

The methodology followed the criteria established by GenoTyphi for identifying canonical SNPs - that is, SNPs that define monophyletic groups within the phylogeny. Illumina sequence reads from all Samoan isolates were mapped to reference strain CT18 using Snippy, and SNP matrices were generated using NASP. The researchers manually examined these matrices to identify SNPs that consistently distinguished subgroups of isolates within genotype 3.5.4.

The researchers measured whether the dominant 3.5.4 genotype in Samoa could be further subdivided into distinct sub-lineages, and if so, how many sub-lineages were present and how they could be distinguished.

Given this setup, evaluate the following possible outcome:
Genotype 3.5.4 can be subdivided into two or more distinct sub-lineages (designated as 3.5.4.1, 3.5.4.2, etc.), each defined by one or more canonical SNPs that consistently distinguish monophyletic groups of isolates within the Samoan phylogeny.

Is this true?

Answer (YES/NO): YES